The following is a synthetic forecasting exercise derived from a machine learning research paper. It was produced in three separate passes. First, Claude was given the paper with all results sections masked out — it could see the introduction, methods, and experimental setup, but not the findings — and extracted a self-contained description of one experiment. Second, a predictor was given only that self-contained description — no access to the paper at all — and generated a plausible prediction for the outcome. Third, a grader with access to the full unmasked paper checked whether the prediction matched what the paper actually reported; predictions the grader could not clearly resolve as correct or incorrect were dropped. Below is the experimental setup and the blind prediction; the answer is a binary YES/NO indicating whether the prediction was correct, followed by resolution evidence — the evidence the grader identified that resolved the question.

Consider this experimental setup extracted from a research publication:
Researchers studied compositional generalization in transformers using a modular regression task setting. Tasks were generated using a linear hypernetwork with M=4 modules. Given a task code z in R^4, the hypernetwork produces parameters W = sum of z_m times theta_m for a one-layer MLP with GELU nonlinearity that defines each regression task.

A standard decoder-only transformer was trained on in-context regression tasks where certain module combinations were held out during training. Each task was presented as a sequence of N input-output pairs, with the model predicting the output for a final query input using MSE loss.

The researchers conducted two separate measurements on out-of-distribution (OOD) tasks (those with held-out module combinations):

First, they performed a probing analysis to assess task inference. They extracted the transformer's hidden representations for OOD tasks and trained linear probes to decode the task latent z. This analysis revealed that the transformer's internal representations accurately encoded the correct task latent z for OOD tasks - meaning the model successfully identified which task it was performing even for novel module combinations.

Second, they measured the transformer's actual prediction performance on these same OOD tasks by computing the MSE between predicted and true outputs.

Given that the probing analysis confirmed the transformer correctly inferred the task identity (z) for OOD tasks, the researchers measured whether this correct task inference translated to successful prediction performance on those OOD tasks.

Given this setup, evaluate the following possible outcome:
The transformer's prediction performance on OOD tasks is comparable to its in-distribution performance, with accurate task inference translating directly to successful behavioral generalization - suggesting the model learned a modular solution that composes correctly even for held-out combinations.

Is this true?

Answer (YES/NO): NO